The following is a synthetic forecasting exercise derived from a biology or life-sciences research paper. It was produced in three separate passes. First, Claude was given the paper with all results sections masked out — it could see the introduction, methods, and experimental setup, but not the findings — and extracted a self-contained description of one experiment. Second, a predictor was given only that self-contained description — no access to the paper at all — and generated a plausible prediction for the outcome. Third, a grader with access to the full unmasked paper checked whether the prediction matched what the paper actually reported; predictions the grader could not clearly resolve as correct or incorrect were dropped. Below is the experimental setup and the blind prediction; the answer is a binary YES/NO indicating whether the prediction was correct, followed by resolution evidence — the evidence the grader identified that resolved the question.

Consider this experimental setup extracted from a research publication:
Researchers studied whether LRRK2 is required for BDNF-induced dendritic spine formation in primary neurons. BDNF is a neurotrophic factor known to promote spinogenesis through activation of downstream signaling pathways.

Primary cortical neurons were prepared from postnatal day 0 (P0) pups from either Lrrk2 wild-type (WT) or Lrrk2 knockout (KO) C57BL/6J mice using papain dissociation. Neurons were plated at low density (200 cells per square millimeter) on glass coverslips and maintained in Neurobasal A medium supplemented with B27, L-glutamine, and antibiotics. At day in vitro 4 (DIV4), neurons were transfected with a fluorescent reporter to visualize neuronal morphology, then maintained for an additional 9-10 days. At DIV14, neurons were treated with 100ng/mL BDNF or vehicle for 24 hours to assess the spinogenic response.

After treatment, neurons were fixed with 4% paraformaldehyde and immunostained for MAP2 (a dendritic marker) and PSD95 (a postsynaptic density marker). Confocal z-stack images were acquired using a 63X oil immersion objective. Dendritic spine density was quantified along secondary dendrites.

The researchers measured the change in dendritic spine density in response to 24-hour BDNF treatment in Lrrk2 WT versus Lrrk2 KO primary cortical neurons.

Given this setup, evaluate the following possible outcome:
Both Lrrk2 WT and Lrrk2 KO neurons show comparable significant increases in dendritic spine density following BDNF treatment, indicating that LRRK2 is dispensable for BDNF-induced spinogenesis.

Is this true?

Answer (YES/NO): NO